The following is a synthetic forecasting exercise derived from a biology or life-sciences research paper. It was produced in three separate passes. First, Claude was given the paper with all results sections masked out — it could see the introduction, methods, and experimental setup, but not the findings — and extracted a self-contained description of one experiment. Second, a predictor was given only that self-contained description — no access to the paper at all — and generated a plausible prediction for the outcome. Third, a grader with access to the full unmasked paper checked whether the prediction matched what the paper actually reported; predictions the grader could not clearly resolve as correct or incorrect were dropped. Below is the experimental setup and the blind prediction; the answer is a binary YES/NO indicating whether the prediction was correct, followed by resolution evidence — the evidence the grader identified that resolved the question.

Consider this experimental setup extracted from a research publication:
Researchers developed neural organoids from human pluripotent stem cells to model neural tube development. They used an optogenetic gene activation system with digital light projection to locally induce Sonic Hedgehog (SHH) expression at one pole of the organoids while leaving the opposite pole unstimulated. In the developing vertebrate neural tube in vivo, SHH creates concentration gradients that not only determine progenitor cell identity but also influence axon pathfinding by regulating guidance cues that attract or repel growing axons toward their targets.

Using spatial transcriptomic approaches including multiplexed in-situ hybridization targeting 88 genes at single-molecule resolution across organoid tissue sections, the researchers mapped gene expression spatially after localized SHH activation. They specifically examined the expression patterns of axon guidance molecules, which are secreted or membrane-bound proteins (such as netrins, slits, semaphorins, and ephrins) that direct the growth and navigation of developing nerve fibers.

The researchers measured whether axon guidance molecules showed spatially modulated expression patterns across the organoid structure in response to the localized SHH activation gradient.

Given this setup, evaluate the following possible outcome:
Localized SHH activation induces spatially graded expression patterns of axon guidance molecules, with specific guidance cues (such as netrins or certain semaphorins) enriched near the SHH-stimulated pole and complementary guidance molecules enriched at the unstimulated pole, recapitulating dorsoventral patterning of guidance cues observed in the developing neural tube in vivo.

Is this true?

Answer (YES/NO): YES